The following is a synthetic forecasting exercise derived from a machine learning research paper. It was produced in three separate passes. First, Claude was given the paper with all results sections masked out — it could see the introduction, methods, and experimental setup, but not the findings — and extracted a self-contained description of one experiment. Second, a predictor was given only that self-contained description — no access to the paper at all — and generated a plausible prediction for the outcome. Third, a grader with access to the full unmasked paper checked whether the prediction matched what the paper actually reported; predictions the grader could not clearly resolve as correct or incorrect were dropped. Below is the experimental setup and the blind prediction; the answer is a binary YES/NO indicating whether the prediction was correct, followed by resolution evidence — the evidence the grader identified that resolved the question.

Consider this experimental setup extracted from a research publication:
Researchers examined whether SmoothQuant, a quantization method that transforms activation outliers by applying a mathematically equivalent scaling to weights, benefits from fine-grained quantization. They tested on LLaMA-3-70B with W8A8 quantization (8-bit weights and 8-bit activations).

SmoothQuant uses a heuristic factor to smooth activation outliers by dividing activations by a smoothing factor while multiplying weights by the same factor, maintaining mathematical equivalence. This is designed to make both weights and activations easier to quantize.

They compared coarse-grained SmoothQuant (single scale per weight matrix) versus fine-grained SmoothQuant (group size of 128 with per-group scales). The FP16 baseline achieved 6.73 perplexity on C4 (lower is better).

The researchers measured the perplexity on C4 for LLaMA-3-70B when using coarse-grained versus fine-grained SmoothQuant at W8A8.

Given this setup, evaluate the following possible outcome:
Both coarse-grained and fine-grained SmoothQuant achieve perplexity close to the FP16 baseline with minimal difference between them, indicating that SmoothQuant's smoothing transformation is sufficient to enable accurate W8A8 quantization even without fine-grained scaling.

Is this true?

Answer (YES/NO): NO